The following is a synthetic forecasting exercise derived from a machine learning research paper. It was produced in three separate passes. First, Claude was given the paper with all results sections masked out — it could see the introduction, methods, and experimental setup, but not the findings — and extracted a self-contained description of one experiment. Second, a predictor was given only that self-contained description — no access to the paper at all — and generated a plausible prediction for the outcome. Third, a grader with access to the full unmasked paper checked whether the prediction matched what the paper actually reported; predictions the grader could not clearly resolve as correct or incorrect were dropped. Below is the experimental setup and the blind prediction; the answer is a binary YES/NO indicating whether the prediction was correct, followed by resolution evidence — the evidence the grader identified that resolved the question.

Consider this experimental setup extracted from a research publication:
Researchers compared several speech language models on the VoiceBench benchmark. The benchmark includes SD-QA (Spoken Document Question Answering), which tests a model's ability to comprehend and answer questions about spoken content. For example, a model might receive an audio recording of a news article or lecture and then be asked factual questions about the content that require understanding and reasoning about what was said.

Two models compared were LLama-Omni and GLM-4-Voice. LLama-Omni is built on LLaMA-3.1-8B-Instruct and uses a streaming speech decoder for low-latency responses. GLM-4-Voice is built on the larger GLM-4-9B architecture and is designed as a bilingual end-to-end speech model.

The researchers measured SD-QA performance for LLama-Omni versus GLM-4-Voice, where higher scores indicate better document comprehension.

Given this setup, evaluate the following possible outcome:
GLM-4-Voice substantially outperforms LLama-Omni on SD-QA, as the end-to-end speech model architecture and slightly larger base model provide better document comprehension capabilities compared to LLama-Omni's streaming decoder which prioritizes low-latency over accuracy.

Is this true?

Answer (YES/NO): NO